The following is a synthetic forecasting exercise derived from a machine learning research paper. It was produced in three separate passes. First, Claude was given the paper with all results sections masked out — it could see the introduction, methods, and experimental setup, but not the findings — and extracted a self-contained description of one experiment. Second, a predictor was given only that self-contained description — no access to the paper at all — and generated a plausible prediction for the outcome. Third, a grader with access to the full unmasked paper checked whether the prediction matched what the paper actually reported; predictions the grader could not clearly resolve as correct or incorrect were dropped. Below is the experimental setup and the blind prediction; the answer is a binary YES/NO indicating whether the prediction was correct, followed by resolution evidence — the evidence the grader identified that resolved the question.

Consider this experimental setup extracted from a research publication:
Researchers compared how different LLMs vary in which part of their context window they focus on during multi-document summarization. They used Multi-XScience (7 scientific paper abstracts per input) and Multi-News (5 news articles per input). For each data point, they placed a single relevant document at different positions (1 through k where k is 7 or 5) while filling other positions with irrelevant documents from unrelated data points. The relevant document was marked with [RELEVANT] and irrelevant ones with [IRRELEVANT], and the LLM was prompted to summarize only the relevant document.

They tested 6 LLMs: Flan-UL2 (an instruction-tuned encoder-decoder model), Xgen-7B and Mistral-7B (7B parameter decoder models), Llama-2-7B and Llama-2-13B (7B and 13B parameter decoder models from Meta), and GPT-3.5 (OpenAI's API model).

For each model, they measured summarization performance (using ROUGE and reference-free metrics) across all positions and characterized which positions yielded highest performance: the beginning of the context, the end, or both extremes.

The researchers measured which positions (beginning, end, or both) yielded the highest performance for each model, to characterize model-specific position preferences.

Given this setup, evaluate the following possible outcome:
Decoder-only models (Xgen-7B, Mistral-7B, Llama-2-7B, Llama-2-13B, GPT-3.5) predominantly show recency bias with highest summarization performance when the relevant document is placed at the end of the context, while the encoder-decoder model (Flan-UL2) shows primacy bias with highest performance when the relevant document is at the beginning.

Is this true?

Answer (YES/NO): NO